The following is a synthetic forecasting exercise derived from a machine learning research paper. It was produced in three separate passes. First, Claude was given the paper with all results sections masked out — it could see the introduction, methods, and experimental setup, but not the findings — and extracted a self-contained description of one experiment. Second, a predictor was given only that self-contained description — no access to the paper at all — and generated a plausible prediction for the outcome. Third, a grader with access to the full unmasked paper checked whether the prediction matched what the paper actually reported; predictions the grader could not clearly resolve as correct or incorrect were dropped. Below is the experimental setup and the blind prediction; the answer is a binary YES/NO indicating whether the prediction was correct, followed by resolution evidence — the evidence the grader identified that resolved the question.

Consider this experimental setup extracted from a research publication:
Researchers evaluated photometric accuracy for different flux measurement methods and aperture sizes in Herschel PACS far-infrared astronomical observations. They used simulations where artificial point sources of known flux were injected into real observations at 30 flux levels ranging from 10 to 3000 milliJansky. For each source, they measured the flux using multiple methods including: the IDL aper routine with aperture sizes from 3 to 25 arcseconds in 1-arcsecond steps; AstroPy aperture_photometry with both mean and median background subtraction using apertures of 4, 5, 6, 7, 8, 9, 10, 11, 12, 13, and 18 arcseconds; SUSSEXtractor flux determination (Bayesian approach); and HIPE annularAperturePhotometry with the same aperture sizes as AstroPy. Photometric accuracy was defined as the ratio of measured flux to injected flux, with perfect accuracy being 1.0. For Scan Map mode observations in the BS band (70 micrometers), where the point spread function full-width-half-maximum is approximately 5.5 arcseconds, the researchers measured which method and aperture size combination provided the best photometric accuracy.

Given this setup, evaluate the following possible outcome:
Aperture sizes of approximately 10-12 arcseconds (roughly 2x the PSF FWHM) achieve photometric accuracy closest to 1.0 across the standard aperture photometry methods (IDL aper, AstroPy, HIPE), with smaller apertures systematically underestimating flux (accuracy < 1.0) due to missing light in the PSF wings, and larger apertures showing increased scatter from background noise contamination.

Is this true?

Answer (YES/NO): NO